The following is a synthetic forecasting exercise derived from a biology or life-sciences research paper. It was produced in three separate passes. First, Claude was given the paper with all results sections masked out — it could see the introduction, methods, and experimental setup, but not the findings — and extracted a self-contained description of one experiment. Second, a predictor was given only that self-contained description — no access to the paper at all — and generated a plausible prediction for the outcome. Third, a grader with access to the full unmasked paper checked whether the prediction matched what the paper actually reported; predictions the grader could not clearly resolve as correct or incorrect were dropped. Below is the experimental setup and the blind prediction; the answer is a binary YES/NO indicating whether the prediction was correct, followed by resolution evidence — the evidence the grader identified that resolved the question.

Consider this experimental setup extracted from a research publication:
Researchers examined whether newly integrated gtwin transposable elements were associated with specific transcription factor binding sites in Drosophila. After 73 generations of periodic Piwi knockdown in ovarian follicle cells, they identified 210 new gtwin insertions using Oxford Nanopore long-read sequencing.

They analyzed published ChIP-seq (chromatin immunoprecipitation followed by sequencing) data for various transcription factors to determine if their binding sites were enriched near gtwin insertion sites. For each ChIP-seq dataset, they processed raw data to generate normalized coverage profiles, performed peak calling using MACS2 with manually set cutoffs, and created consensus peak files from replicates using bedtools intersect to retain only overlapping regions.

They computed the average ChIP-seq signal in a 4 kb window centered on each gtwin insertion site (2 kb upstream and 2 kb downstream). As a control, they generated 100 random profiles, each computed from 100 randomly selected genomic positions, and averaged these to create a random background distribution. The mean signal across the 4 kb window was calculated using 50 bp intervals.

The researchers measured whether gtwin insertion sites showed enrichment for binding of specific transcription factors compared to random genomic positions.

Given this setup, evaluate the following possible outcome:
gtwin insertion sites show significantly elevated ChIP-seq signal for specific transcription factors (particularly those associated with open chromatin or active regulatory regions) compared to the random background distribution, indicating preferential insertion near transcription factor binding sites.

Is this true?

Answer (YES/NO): NO